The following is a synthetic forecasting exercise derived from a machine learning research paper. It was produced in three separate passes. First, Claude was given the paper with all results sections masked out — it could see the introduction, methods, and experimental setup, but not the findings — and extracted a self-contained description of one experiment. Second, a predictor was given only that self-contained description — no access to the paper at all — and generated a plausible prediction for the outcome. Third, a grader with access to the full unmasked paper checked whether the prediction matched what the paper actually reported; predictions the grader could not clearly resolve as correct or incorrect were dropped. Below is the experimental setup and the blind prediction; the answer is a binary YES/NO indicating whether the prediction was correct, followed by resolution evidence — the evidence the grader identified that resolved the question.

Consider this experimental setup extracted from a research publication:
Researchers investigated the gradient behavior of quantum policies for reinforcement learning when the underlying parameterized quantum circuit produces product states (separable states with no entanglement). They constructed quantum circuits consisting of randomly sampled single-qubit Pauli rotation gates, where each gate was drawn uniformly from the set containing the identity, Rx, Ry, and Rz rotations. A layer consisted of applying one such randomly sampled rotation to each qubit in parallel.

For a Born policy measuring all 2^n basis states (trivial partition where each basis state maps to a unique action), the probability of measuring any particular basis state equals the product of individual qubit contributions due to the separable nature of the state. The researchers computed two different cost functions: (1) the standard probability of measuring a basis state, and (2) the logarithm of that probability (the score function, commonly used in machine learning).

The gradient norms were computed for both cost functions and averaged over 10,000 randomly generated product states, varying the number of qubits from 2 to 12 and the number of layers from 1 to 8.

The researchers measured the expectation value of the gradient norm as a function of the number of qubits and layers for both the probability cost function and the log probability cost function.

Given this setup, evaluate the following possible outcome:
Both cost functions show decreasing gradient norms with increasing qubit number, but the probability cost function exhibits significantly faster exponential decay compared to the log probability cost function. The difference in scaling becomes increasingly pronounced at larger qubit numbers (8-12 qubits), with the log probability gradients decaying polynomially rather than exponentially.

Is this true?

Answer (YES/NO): NO